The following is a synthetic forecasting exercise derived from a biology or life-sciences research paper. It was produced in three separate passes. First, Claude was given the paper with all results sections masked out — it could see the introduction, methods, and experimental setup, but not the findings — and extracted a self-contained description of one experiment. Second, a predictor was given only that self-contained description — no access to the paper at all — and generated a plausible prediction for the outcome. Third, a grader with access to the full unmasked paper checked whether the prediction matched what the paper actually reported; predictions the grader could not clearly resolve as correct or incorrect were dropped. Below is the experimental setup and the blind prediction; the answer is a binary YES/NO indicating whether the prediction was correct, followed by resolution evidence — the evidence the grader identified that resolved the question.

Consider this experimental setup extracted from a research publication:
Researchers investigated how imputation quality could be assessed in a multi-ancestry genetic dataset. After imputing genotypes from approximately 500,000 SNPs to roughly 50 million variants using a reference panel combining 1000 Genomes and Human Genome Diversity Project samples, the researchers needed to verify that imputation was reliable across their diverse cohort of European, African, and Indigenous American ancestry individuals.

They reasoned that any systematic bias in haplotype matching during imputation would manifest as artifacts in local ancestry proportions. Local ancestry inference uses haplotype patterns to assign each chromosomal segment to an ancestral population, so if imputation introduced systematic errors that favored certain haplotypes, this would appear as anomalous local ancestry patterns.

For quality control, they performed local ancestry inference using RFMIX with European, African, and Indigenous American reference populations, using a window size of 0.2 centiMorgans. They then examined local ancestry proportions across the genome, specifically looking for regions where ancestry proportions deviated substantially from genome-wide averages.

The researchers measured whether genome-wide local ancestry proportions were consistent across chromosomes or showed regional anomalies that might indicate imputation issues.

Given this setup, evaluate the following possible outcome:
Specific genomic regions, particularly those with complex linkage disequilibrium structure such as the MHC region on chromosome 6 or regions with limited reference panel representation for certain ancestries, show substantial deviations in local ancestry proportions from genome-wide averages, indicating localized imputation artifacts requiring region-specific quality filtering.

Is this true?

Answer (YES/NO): YES